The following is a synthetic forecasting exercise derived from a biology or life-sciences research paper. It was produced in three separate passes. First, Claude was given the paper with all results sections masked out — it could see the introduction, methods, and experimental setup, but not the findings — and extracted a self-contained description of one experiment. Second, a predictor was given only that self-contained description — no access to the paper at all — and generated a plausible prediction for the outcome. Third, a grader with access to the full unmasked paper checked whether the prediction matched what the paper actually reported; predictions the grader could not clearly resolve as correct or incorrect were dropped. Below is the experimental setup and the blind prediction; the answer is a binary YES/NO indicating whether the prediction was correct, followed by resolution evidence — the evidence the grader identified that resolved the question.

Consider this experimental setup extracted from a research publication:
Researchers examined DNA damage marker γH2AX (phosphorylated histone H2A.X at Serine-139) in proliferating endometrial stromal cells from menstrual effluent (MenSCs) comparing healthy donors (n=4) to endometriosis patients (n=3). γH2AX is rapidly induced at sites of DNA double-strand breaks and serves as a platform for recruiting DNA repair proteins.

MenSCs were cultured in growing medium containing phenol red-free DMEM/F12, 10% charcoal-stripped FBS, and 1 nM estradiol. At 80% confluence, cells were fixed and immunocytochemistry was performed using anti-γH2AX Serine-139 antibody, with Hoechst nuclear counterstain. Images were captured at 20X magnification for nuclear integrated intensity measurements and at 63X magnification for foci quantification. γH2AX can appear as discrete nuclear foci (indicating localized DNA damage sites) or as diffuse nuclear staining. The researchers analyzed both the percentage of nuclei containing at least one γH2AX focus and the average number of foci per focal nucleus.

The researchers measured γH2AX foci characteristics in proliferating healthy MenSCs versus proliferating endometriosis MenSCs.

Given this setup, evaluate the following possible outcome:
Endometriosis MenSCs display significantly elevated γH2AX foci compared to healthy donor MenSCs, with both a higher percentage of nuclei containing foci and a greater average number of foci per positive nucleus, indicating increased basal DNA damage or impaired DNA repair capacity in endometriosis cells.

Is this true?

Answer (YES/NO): NO